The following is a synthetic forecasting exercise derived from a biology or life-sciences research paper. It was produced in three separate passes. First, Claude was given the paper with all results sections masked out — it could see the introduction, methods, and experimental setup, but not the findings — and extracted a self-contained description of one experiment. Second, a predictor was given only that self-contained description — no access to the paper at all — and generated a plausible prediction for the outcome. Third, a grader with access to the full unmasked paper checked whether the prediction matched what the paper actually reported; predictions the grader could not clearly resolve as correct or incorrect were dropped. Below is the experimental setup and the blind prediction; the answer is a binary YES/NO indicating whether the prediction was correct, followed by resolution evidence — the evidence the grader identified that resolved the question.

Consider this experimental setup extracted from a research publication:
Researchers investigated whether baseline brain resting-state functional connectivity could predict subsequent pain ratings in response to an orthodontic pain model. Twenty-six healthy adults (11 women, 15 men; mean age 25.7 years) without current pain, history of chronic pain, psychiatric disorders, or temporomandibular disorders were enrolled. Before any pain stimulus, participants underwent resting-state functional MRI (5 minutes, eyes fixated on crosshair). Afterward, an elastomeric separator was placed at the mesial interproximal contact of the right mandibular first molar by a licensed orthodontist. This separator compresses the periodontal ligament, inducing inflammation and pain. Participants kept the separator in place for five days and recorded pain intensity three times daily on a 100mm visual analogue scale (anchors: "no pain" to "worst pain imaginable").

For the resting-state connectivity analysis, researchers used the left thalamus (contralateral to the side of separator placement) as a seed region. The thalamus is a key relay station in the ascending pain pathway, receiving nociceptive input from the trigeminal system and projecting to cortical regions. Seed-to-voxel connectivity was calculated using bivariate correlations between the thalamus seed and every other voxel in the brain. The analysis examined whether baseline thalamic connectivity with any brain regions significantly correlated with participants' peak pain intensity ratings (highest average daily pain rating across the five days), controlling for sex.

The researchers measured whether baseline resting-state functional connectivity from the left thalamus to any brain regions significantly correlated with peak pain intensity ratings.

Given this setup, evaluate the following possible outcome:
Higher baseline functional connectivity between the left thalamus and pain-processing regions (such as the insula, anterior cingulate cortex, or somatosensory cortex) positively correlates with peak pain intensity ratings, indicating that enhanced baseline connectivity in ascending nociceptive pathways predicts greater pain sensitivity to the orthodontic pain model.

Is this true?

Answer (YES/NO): YES